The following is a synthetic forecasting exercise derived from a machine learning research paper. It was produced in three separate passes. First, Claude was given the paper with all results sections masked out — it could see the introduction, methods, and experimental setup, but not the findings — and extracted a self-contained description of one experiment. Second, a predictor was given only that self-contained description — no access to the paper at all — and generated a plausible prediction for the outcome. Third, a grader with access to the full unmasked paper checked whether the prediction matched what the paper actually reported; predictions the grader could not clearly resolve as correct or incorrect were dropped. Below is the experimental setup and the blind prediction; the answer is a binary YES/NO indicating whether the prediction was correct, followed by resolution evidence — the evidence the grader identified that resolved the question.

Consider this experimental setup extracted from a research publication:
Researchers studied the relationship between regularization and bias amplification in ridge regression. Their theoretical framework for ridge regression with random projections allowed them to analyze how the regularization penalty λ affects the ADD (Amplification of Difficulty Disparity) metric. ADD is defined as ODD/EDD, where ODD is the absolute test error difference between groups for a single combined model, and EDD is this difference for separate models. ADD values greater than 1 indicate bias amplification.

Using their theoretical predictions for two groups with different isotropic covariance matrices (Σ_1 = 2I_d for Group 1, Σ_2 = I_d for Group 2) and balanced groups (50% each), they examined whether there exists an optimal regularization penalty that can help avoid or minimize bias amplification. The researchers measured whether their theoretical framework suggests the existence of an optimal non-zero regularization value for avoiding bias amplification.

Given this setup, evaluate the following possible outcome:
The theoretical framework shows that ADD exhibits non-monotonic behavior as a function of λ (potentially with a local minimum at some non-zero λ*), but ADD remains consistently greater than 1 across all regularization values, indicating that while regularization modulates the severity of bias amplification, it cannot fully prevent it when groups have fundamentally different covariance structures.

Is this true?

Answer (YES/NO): NO